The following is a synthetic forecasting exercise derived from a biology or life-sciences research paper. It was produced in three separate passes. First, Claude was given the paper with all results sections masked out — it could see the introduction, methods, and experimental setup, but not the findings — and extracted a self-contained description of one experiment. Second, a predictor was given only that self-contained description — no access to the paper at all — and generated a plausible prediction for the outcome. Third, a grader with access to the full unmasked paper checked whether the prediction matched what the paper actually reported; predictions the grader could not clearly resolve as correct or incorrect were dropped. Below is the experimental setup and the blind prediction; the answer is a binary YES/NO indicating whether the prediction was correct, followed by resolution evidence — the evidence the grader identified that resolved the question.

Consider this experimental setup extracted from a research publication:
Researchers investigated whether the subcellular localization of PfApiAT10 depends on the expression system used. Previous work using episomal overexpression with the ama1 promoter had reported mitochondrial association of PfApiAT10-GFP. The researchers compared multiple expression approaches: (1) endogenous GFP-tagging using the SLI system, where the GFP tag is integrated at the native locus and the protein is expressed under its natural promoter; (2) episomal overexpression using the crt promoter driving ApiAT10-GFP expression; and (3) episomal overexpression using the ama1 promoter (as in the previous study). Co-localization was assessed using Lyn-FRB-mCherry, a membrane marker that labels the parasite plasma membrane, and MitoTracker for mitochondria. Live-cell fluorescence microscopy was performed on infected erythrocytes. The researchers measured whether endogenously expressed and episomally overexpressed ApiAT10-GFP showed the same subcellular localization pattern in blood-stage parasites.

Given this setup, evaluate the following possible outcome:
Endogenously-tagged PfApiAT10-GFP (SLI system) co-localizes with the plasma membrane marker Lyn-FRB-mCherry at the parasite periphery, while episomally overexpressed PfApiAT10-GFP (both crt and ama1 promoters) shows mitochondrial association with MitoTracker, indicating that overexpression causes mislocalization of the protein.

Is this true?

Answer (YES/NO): NO